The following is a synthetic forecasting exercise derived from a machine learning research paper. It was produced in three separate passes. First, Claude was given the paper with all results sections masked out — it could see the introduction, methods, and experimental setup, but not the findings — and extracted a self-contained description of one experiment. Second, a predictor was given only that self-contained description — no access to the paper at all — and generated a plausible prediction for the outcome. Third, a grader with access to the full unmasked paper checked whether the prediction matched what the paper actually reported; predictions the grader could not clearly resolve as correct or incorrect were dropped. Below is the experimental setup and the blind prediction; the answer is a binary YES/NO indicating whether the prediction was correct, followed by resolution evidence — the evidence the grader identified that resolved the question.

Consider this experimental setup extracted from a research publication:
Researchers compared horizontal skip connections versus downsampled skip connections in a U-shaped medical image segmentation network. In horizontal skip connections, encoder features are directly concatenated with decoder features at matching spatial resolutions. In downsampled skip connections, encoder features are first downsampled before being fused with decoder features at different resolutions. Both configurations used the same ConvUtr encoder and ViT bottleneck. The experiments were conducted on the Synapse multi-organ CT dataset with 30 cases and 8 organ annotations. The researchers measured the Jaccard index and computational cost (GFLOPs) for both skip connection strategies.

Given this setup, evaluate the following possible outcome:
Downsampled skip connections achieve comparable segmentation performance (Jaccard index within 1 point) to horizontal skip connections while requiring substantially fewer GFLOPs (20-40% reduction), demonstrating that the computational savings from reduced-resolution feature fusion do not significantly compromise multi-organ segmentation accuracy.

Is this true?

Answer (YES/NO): NO